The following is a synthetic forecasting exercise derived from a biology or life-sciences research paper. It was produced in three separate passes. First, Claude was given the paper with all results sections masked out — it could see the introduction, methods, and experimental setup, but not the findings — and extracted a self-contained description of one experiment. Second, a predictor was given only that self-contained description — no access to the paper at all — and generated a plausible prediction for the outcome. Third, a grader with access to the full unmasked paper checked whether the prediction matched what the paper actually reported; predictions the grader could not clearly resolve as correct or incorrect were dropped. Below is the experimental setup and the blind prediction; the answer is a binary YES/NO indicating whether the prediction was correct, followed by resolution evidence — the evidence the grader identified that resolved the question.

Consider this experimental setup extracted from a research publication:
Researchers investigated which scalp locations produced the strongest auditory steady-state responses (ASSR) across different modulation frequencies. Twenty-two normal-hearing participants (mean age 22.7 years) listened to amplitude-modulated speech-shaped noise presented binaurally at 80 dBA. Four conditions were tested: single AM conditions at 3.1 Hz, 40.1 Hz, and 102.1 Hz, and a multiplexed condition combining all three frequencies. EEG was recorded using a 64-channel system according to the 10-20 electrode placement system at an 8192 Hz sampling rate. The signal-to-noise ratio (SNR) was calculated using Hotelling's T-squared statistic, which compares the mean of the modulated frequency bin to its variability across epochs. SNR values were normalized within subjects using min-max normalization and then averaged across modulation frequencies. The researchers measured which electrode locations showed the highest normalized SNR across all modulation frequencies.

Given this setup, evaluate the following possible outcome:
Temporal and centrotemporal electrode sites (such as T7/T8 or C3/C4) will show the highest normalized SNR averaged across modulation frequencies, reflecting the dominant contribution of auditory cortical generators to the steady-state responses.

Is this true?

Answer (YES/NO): NO